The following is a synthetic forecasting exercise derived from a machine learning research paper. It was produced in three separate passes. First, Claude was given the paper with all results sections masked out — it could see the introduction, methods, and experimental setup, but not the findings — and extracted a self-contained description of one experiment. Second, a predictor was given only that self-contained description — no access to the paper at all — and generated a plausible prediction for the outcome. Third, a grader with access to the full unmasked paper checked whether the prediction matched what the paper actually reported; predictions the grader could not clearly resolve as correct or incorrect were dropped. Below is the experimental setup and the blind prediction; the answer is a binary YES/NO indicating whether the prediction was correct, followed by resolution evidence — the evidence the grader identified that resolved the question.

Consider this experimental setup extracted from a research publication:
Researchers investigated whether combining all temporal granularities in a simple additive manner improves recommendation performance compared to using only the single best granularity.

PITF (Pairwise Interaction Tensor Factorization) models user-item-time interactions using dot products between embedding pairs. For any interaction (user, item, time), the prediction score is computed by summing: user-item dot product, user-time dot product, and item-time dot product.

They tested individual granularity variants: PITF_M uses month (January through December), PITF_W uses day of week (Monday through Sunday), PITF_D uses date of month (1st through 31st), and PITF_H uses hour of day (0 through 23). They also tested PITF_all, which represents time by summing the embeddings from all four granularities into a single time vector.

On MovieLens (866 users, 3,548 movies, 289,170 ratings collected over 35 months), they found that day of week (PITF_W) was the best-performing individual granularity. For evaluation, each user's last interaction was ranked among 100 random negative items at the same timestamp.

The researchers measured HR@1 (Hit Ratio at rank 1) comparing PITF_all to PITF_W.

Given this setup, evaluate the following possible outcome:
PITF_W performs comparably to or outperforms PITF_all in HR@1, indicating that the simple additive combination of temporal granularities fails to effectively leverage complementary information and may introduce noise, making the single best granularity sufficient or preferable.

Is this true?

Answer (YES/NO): YES